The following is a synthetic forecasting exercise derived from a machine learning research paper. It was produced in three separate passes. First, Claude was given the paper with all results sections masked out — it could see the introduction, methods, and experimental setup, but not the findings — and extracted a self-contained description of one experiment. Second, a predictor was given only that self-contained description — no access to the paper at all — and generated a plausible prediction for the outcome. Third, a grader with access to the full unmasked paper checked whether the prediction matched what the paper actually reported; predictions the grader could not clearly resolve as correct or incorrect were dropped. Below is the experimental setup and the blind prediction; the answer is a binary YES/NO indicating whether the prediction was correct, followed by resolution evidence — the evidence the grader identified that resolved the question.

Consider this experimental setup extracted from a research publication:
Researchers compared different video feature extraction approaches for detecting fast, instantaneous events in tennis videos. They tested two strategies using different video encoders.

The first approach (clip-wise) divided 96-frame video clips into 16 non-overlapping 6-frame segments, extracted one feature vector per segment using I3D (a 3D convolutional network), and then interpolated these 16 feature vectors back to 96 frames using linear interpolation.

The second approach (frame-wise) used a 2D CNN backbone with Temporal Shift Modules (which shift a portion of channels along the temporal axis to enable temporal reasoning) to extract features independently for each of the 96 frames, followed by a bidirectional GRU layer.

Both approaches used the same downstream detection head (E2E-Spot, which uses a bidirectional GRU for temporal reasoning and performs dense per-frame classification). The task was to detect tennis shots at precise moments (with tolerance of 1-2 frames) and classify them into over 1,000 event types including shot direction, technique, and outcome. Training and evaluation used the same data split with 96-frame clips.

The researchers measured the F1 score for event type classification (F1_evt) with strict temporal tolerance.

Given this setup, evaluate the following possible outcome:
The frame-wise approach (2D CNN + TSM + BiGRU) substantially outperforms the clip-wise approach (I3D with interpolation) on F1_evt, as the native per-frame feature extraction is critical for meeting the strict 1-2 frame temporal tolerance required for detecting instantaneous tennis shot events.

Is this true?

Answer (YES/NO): YES